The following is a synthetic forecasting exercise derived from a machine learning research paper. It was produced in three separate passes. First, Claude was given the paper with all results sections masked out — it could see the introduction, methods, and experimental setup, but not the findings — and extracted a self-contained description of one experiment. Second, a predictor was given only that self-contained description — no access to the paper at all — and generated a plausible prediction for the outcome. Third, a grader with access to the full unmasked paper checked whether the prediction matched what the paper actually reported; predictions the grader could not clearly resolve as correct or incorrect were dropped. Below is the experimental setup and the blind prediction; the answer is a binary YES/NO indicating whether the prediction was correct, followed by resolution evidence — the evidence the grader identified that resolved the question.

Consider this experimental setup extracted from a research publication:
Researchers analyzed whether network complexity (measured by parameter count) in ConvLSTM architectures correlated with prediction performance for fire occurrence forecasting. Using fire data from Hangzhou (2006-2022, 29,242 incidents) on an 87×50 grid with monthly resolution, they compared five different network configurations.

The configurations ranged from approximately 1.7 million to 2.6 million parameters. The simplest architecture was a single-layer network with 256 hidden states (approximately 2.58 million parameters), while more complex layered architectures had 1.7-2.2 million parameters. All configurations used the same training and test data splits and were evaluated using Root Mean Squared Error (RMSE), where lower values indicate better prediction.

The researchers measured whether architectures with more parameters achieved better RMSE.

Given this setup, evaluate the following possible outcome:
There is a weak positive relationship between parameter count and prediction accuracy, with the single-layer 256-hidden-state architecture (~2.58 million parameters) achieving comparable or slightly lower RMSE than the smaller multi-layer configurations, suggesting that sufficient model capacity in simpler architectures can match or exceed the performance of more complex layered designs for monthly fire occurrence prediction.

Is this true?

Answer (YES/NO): NO